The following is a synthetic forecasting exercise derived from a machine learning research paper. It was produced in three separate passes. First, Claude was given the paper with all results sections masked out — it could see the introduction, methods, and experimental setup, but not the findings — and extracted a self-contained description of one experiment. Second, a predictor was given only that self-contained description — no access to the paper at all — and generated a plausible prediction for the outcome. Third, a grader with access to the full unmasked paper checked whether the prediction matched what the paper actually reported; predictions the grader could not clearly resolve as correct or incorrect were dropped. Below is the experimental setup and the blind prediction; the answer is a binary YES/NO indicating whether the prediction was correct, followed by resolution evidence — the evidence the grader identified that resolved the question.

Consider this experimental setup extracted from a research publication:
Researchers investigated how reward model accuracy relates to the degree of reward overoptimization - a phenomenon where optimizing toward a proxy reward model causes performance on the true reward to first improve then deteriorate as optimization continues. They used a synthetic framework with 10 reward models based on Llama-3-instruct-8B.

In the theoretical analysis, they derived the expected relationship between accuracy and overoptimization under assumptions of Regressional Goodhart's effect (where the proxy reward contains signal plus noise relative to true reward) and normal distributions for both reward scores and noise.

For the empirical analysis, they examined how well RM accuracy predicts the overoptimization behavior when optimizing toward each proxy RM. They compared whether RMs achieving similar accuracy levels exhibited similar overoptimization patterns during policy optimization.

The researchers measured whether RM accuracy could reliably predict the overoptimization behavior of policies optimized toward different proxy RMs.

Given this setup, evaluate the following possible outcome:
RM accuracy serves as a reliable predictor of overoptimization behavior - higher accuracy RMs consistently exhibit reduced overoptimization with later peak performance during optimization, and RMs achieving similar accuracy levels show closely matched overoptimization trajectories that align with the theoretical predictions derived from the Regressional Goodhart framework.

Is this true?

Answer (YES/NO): NO